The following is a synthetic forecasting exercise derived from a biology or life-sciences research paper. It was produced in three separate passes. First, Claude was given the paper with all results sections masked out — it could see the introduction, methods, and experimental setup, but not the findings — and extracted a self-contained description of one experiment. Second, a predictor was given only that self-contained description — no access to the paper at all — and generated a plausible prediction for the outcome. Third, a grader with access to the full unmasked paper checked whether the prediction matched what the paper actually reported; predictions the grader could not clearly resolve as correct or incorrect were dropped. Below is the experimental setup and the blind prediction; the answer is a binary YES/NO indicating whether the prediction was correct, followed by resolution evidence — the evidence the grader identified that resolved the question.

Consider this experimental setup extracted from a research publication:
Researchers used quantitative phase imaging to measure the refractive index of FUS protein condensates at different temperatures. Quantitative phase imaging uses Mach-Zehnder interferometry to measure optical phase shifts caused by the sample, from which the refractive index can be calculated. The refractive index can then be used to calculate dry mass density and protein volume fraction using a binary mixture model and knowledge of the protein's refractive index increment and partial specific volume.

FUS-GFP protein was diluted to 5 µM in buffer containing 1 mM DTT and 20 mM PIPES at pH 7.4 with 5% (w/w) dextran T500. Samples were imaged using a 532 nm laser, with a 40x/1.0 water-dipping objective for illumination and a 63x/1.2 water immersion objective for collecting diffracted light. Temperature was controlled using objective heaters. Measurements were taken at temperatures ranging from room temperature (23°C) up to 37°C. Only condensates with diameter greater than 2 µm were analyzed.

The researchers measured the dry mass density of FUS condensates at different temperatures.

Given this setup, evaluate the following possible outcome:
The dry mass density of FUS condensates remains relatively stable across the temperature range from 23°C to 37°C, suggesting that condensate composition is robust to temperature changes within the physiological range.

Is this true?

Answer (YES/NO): NO